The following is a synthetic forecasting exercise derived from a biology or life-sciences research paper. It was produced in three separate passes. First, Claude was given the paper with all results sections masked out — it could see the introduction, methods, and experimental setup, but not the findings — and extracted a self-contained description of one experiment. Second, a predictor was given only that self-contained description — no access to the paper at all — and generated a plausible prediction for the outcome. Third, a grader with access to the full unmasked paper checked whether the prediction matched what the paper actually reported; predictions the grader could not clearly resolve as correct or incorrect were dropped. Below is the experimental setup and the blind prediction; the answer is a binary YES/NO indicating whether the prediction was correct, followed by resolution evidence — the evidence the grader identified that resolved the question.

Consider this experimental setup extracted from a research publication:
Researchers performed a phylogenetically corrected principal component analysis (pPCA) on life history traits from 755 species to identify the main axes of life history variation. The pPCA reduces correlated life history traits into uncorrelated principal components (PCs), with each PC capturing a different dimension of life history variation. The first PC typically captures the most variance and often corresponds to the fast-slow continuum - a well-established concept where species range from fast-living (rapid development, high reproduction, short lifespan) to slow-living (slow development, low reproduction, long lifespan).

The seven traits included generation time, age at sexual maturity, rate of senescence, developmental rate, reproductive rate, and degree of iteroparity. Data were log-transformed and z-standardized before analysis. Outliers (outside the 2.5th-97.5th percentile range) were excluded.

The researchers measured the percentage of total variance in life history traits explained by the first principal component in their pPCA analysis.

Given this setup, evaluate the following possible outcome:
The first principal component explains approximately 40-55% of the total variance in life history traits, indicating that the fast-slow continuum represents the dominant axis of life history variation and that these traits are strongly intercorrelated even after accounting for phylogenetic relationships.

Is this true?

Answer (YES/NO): YES